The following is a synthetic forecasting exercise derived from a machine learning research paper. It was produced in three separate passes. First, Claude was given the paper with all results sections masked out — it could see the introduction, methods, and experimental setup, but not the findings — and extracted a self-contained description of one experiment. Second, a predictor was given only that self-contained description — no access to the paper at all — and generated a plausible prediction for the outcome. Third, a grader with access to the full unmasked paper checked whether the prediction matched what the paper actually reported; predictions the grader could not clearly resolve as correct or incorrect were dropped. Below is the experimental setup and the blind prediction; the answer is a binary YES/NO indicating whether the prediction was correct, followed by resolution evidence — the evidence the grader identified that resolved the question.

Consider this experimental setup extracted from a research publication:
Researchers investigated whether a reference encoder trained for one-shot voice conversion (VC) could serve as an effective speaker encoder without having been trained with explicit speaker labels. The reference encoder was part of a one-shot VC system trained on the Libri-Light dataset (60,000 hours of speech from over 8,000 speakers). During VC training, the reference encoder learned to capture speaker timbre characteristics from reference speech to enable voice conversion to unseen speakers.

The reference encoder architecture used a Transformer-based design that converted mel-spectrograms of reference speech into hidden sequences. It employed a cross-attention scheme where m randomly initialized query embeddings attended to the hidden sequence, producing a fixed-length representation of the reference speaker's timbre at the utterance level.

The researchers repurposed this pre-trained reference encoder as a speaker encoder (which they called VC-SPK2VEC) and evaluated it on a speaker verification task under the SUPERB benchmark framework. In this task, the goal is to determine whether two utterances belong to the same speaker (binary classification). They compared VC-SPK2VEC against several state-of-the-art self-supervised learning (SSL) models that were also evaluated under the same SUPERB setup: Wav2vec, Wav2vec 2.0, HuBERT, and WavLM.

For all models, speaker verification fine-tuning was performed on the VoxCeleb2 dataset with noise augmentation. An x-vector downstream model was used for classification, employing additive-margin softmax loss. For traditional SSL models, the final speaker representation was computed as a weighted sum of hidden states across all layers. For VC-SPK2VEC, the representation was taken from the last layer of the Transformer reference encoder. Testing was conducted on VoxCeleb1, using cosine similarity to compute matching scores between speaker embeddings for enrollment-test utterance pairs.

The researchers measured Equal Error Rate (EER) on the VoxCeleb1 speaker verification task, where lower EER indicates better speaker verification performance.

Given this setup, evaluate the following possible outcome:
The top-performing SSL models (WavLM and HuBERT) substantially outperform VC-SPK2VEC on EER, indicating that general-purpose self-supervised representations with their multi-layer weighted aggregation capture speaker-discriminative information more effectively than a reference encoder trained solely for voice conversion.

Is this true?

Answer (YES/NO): NO